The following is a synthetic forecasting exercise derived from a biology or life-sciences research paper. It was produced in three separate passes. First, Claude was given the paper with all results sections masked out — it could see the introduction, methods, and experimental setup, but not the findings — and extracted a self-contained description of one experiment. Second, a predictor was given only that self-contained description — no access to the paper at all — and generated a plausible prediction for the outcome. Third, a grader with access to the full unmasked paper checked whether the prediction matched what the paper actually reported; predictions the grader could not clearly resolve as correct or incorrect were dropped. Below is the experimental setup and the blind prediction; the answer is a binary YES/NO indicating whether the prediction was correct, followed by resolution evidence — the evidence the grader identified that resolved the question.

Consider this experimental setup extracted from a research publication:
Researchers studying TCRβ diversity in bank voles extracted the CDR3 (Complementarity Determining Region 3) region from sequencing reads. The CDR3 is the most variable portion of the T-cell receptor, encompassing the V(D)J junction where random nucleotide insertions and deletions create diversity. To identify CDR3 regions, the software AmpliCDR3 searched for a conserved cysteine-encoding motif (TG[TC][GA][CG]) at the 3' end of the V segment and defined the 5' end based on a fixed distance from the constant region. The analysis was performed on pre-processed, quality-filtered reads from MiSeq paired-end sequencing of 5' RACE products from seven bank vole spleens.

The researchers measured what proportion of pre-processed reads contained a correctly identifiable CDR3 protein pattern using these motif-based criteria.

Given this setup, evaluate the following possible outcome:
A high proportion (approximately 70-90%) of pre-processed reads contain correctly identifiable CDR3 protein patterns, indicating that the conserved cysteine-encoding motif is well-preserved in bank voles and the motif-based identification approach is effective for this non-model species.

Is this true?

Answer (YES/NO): NO